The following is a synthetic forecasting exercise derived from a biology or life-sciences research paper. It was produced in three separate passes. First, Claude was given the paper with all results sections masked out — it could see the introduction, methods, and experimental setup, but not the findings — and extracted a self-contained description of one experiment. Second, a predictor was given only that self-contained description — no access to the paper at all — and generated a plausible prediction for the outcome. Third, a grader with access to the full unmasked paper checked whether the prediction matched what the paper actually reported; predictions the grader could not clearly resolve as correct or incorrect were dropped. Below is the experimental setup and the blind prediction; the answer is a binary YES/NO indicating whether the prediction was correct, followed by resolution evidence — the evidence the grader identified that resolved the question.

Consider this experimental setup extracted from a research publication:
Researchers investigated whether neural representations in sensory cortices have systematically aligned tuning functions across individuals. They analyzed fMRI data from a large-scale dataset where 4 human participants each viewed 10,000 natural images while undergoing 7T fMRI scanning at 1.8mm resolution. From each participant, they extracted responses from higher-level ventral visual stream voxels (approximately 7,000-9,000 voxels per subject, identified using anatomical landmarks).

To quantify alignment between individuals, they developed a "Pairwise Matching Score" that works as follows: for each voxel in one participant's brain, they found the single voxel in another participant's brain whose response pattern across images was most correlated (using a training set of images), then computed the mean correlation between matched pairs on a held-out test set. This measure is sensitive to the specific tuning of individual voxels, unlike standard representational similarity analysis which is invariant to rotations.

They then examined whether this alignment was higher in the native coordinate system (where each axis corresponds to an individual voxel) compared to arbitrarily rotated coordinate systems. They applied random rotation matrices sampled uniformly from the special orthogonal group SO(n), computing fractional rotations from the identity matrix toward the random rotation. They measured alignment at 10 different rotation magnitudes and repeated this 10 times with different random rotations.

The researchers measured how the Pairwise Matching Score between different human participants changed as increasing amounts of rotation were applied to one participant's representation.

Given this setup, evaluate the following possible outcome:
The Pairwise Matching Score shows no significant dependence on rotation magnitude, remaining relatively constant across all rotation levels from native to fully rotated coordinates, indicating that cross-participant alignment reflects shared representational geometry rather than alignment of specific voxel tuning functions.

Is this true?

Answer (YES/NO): NO